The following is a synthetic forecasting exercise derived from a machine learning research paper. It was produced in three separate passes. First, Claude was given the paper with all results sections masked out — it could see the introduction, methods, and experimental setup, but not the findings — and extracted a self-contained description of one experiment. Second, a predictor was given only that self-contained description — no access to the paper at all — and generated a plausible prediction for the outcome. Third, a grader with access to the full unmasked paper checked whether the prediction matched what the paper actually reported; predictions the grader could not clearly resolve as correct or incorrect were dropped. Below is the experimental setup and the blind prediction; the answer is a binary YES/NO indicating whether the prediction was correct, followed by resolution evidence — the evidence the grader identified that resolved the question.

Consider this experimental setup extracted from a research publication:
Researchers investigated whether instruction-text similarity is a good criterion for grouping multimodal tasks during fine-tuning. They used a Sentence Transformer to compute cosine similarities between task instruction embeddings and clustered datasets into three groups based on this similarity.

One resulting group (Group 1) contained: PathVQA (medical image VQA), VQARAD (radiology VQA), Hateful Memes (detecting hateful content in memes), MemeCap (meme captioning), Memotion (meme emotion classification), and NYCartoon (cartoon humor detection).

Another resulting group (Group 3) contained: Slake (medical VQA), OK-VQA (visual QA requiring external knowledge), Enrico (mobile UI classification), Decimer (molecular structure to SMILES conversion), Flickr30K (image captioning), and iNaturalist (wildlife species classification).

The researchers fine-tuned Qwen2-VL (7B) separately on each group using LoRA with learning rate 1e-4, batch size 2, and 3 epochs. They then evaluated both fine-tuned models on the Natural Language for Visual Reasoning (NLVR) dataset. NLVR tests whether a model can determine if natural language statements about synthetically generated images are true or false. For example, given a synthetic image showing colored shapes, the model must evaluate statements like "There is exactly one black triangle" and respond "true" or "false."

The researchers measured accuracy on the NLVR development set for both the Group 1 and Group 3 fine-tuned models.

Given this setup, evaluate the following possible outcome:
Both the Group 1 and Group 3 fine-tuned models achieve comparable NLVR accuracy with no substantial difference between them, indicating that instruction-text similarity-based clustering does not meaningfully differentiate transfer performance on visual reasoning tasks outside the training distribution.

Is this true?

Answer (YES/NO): NO